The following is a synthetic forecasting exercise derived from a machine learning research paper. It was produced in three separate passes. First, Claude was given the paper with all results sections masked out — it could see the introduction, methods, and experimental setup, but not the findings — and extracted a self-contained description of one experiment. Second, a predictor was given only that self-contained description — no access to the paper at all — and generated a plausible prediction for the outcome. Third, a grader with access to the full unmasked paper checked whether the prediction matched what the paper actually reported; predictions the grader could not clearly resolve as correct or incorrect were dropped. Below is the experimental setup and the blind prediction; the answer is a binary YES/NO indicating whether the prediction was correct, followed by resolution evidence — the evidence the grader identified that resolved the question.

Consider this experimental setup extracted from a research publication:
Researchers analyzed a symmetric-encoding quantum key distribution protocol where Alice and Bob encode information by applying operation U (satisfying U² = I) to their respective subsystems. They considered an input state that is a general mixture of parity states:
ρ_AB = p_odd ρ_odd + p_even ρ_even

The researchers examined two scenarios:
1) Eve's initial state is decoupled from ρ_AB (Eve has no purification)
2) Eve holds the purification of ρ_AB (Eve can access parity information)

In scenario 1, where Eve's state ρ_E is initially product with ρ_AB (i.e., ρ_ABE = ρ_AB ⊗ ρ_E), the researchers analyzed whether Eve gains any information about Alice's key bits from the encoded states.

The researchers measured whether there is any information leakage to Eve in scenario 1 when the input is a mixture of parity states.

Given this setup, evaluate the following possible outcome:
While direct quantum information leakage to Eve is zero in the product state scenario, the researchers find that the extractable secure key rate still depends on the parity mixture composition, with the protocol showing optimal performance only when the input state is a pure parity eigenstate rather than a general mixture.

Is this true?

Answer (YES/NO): NO